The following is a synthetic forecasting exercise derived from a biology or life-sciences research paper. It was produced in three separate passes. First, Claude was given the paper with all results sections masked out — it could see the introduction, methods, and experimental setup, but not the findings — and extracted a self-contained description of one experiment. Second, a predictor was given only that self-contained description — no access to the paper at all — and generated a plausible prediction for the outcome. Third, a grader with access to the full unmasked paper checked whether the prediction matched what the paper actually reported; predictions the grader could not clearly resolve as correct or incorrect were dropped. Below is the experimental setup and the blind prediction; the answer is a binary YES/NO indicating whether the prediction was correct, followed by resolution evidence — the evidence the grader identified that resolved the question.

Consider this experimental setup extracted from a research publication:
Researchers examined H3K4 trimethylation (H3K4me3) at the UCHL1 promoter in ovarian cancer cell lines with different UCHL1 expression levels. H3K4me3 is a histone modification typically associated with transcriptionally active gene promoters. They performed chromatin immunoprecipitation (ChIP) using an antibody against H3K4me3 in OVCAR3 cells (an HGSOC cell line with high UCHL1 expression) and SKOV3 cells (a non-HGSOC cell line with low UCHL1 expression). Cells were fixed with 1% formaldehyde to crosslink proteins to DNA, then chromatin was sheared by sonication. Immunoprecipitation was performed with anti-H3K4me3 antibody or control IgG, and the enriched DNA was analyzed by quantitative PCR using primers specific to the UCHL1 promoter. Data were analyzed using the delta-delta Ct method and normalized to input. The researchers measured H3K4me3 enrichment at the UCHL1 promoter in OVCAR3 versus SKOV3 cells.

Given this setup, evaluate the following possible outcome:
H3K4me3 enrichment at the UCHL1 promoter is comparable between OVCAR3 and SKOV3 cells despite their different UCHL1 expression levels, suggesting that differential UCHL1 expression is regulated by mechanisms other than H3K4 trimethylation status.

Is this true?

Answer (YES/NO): NO